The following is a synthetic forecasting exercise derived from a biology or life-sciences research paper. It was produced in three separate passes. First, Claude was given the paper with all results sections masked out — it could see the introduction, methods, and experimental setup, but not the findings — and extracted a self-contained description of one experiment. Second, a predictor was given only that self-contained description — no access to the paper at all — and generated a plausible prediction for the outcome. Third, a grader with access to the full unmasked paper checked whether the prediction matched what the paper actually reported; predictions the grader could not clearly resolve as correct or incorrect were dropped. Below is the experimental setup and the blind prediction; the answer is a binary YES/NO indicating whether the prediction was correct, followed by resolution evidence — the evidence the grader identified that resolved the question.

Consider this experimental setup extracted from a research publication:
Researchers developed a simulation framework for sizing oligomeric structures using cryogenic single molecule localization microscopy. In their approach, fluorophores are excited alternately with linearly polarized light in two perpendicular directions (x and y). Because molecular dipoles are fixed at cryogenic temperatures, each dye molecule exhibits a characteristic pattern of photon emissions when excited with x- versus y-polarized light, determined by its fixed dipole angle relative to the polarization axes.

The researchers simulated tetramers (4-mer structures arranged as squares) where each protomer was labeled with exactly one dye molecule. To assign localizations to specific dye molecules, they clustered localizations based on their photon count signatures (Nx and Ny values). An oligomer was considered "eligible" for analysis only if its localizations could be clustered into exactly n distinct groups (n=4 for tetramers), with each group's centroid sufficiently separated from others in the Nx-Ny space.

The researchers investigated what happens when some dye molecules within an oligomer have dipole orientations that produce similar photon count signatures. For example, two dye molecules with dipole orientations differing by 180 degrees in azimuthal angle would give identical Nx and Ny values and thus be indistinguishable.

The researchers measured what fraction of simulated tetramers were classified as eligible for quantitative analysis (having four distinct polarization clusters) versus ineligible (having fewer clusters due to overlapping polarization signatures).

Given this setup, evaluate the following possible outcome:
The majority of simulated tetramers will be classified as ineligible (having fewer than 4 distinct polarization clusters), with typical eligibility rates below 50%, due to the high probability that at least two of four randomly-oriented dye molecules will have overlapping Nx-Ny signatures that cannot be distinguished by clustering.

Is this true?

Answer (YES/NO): NO